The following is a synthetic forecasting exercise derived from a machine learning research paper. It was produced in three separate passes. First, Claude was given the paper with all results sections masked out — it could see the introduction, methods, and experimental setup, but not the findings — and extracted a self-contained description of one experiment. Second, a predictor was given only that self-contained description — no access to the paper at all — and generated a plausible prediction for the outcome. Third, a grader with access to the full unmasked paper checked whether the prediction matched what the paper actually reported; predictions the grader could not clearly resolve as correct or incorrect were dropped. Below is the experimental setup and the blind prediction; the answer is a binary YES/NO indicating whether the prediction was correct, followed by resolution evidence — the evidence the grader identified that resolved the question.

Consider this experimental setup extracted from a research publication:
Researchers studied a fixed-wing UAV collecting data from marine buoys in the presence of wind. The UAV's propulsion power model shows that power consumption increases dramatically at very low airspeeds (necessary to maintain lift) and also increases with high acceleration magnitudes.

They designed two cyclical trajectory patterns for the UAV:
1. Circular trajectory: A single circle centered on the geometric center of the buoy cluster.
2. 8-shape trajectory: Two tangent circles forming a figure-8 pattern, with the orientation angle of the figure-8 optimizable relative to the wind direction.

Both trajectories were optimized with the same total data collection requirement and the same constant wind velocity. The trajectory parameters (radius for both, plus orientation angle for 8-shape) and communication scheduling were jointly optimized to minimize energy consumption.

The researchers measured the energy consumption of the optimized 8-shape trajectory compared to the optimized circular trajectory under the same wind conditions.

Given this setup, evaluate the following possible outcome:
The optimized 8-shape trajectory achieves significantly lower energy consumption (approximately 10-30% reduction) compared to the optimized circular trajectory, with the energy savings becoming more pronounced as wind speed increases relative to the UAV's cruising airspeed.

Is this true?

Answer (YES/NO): NO